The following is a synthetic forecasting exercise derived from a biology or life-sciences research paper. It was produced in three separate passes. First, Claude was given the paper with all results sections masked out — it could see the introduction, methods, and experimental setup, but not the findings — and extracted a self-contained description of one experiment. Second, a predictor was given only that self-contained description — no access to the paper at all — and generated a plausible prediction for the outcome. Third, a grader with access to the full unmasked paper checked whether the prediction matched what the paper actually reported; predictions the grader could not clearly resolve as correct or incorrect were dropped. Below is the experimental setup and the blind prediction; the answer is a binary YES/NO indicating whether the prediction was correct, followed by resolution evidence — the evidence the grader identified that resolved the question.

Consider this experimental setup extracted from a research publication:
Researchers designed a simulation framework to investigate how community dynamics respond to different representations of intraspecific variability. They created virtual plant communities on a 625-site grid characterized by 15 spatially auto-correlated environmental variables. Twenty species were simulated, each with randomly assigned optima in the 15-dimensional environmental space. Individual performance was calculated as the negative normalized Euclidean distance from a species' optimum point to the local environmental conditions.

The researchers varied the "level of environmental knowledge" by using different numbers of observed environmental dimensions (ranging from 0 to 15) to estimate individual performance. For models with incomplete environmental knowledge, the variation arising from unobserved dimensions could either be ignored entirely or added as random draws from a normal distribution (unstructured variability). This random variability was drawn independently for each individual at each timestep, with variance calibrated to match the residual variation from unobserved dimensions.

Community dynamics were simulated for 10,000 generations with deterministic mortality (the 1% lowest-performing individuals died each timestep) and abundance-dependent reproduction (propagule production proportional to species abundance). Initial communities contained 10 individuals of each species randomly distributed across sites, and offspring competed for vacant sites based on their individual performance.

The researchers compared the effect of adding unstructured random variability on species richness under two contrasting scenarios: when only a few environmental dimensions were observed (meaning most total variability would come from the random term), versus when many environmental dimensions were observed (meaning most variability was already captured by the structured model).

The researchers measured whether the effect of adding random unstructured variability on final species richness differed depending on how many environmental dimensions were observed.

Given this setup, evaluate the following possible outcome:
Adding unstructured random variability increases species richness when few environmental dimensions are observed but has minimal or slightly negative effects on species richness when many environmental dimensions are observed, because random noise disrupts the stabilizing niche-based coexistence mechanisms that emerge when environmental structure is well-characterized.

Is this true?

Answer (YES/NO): YES